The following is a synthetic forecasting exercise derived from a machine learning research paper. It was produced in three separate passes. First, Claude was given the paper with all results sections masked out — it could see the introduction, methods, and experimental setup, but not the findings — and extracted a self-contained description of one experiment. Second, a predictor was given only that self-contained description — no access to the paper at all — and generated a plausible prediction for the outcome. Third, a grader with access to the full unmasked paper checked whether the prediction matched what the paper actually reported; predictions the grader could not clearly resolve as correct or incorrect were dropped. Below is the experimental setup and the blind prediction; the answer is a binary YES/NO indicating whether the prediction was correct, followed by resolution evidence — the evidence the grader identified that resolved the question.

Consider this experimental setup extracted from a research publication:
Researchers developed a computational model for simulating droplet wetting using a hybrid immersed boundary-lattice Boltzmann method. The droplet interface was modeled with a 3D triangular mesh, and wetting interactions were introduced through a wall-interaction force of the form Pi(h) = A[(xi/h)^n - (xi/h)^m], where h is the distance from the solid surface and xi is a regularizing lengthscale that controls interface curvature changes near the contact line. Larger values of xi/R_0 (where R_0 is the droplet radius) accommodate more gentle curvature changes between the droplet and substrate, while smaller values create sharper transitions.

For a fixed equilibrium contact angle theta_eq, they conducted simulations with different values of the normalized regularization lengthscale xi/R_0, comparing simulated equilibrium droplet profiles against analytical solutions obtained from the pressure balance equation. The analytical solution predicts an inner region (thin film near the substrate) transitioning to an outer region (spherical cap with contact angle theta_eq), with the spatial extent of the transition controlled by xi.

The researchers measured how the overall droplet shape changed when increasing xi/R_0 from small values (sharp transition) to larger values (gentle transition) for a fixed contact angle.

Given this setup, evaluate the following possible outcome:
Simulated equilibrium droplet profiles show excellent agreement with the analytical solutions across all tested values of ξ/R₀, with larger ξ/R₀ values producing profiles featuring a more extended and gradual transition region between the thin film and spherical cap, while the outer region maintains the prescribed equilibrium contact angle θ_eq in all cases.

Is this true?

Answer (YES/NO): YES